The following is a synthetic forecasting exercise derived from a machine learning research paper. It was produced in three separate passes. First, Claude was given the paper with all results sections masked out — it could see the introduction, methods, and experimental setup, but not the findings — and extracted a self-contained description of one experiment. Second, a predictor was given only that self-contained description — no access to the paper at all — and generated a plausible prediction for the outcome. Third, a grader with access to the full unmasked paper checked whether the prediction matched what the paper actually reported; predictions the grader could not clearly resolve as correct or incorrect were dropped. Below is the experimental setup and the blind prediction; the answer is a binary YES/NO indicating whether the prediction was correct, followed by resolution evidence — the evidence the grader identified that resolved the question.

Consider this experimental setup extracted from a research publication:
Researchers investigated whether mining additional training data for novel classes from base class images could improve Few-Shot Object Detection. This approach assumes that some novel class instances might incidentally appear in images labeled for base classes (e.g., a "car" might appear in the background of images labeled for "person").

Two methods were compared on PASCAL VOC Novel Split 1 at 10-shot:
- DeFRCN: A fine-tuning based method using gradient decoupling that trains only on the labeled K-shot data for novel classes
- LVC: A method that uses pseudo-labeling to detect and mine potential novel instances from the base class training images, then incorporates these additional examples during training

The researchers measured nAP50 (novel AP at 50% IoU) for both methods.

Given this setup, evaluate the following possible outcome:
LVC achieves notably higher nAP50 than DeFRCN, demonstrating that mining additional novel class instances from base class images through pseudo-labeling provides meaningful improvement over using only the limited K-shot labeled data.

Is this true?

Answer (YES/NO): NO